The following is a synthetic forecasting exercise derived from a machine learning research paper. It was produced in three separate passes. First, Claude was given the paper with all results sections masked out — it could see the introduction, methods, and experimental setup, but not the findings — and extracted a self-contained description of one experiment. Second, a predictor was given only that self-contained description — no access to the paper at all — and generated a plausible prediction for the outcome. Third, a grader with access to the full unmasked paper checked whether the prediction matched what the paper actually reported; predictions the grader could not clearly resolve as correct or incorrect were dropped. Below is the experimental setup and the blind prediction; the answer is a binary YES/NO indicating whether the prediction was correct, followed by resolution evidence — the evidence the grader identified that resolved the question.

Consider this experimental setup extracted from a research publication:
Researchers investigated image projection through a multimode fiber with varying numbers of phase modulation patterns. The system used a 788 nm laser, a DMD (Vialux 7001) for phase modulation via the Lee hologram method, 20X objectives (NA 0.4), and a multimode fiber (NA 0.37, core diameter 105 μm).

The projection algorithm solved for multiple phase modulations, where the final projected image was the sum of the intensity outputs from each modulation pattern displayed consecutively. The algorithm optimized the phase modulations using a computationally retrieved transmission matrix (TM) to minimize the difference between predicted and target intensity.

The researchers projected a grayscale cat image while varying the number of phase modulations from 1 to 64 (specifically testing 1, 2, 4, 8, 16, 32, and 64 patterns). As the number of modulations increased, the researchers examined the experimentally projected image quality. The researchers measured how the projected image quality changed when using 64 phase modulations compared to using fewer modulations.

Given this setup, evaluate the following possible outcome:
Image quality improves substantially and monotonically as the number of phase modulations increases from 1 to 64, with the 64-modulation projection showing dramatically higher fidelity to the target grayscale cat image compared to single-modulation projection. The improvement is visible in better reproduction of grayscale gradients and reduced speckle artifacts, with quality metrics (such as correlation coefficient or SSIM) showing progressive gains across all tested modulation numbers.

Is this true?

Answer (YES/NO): NO